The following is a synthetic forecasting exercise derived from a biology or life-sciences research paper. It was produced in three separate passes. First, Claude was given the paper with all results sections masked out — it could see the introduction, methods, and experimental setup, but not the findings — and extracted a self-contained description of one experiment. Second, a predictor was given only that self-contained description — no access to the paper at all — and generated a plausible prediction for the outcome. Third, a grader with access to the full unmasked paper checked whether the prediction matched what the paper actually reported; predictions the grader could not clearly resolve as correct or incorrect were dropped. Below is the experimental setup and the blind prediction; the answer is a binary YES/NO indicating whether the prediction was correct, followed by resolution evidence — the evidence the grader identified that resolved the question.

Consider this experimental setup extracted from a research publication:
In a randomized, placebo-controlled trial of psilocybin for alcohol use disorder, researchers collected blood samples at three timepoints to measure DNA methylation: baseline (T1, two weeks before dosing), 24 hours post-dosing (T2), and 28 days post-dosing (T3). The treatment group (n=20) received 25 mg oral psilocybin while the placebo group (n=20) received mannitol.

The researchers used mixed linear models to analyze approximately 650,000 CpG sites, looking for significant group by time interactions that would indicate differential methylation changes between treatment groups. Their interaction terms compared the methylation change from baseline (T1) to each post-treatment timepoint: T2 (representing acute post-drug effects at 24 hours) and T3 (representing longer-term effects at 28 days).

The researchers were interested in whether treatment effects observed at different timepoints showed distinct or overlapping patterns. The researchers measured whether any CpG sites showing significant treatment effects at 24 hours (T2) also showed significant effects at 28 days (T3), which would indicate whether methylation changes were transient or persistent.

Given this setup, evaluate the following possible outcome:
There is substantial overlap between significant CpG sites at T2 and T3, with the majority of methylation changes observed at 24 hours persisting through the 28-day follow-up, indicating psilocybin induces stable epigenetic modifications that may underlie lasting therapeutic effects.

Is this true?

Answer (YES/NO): NO